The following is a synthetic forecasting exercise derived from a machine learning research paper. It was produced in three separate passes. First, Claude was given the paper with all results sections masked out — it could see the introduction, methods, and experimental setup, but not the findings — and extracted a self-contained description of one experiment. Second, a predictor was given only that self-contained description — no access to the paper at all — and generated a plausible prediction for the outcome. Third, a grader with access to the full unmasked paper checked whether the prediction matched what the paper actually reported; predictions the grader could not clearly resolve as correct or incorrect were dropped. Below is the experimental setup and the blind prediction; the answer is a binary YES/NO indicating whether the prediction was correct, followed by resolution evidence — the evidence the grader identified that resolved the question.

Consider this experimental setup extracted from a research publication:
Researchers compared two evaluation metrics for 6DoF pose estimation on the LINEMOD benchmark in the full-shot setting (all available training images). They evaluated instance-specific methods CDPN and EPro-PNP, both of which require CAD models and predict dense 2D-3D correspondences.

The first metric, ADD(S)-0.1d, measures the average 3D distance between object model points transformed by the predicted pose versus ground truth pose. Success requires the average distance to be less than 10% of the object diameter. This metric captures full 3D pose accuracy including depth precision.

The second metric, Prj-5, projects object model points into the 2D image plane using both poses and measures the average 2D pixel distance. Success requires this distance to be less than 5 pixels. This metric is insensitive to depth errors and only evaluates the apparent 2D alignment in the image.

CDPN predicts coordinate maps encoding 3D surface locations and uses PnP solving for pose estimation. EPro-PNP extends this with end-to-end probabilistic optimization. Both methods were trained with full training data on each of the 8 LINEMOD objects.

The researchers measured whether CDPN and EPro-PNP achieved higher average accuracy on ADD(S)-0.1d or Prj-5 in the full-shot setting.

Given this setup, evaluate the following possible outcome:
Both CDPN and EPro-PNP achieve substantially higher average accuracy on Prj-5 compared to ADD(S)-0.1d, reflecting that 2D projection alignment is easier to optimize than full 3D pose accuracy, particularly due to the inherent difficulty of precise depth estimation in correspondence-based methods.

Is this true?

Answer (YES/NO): YES